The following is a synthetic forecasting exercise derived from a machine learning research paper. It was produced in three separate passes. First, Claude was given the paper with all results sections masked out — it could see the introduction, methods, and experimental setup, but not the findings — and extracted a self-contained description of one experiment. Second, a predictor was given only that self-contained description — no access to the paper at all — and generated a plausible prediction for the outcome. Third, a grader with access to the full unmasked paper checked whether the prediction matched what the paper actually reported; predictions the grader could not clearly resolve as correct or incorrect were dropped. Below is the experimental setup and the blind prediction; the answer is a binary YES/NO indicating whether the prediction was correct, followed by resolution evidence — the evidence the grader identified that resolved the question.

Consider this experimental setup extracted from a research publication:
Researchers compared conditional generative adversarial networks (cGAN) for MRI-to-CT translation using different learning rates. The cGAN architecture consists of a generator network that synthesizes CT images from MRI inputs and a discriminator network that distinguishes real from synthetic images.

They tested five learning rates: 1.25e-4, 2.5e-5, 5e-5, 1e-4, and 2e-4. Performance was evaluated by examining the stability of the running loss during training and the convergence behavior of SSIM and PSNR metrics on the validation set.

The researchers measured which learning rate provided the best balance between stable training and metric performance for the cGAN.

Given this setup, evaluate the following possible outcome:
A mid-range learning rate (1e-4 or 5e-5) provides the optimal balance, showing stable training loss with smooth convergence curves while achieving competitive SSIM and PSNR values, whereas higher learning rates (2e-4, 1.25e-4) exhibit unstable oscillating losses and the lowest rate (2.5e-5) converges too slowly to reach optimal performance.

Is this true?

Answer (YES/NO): YES